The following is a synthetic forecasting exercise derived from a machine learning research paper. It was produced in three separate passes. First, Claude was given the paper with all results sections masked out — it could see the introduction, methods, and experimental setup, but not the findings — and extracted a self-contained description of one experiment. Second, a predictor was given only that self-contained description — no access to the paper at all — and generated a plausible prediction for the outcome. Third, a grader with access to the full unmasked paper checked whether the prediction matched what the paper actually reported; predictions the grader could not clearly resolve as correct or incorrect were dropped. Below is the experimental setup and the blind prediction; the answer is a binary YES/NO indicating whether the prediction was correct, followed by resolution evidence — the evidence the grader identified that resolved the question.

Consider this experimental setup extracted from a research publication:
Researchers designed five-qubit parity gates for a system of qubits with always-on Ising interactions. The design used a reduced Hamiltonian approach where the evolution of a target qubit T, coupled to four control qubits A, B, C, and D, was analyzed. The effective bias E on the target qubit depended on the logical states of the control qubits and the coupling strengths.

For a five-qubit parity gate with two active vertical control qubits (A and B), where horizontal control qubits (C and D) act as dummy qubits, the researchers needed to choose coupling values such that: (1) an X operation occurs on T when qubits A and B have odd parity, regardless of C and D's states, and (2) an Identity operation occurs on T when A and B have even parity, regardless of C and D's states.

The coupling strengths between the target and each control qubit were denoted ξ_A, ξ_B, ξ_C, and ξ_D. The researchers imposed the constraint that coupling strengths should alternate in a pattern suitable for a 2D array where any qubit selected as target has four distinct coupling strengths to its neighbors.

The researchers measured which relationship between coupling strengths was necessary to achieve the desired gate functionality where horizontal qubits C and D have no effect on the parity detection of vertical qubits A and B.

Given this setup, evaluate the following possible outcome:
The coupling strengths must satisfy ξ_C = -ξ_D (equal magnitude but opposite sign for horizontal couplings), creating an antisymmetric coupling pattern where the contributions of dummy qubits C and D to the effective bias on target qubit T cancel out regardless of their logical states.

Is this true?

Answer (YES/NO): NO